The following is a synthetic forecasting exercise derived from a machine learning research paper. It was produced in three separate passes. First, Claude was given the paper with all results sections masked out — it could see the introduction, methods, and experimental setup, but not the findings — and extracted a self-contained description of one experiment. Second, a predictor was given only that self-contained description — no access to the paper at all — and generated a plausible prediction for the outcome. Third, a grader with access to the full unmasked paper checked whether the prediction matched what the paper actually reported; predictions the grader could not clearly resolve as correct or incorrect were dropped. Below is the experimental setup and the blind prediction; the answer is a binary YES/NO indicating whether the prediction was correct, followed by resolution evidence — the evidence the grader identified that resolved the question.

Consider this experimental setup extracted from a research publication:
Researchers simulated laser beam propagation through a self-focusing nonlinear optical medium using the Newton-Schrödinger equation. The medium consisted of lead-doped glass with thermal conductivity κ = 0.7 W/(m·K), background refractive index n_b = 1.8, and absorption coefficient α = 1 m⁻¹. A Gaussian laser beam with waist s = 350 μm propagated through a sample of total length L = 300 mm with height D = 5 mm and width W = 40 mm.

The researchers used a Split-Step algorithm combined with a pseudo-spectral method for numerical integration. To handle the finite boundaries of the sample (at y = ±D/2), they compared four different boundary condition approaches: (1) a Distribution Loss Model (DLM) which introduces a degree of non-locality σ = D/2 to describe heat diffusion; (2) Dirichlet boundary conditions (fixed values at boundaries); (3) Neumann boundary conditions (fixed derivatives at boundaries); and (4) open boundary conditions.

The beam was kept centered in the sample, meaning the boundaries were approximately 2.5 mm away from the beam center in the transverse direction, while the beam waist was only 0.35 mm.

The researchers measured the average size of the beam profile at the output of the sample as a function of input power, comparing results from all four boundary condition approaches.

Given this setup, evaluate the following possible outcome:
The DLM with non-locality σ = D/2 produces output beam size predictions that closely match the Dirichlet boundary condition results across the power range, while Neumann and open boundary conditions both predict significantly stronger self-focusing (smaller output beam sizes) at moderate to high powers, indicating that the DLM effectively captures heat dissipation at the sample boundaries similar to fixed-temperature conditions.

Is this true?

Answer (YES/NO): NO